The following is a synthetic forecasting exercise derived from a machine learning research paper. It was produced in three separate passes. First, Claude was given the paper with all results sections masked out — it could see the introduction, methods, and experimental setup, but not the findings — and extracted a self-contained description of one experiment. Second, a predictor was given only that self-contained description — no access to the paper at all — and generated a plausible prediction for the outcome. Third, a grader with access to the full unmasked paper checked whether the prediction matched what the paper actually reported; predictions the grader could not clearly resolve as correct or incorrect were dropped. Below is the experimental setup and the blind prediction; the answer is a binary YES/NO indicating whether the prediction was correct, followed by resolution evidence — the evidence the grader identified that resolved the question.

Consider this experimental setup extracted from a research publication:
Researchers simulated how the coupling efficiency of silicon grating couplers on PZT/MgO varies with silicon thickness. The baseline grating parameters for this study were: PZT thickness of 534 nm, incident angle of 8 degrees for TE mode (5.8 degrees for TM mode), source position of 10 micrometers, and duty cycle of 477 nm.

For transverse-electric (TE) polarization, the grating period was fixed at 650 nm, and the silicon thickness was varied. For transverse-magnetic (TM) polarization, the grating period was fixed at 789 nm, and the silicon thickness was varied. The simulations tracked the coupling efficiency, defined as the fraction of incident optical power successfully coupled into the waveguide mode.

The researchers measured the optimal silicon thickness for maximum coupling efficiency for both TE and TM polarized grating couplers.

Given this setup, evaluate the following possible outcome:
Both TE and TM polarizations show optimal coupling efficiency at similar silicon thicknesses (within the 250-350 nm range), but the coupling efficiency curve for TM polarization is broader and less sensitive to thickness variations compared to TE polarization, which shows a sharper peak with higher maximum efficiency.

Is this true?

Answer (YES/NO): NO